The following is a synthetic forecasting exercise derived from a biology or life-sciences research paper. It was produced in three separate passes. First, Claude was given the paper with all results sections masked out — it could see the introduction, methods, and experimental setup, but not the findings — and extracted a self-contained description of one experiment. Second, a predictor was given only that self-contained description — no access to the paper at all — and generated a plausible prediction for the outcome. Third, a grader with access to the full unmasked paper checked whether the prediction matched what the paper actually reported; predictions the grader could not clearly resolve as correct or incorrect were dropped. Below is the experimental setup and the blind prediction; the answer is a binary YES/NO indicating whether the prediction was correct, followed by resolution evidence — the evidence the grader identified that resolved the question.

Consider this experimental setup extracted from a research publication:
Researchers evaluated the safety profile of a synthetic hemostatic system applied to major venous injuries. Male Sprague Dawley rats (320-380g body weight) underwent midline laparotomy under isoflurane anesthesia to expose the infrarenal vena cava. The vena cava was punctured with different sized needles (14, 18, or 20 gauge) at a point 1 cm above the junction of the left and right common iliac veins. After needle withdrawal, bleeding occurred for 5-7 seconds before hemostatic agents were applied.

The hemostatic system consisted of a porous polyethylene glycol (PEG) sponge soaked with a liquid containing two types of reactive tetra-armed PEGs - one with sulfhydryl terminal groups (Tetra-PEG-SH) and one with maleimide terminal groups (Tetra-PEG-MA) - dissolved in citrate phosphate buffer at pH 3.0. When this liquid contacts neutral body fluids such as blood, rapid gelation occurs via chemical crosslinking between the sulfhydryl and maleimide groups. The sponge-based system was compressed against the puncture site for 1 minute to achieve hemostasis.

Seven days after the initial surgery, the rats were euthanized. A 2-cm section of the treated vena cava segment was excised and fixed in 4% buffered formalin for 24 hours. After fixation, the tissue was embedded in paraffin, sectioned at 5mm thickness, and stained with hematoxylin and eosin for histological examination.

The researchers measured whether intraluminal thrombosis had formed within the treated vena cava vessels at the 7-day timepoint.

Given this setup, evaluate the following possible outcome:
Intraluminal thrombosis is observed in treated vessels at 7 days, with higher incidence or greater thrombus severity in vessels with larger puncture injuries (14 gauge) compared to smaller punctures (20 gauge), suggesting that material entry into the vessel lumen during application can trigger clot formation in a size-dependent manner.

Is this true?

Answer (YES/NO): NO